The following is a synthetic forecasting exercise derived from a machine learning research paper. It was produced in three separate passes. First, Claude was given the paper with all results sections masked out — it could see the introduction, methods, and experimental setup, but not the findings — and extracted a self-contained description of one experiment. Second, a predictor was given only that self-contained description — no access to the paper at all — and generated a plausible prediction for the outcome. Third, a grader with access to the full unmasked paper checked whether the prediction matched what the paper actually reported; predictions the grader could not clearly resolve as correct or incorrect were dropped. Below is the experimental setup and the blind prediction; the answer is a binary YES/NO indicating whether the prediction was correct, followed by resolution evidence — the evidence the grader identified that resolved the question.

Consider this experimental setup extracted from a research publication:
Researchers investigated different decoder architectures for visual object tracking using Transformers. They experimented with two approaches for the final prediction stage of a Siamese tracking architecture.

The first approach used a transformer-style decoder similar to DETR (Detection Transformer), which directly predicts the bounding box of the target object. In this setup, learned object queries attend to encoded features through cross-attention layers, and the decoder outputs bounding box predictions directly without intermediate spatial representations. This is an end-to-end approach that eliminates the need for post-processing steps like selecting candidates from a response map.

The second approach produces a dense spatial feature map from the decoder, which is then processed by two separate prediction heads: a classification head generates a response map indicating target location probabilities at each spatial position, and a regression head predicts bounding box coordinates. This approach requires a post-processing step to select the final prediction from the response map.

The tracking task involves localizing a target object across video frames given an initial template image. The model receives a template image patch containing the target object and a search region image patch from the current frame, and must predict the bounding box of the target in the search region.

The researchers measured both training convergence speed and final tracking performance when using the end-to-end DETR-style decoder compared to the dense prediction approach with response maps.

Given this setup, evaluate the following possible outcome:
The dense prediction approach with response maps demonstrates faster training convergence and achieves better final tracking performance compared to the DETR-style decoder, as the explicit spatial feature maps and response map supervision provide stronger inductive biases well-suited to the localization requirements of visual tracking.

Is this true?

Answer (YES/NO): YES